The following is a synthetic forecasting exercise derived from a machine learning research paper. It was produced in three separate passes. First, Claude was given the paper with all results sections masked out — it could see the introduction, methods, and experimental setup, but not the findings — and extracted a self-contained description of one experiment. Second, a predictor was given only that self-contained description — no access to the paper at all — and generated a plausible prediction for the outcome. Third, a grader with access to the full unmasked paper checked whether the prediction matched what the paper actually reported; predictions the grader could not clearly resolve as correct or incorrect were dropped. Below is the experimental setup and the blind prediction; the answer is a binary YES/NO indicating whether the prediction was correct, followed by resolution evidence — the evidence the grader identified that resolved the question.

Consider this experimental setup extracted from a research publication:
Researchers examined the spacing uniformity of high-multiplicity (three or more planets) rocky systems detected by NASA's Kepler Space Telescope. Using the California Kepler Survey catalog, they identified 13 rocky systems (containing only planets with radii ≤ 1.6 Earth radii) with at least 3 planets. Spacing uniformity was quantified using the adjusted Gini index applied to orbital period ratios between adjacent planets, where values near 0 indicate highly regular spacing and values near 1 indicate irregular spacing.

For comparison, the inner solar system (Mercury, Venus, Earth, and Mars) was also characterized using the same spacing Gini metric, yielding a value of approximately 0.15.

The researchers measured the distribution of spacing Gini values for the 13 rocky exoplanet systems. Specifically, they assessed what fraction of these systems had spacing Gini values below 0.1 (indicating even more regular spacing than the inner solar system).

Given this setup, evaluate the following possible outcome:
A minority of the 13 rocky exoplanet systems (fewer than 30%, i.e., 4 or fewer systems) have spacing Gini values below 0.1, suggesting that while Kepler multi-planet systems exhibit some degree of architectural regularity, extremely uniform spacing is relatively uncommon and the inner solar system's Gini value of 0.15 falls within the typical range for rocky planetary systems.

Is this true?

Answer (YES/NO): NO